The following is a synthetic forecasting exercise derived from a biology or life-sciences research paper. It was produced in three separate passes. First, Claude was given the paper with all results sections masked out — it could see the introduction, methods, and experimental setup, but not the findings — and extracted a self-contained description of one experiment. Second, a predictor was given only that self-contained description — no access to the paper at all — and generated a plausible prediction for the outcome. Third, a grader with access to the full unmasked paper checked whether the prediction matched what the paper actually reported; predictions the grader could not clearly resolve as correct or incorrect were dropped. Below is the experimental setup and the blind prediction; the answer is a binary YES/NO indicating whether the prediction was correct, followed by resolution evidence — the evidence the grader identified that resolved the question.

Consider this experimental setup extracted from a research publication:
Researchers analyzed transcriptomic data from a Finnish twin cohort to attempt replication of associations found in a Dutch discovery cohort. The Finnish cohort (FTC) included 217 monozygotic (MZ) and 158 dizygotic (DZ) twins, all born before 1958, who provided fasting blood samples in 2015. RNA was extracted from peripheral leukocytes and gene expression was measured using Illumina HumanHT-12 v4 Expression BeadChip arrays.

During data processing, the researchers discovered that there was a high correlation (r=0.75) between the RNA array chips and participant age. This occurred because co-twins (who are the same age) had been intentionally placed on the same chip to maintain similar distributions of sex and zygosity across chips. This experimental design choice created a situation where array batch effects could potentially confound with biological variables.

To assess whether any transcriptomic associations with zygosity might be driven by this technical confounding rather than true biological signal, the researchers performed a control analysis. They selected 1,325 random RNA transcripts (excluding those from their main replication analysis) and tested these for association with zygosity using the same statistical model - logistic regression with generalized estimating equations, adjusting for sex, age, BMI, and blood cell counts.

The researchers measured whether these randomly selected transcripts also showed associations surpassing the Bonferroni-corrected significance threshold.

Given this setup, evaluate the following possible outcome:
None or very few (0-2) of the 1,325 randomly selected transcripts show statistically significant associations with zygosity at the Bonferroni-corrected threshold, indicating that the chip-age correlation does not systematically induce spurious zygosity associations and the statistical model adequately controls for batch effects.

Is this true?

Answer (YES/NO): NO